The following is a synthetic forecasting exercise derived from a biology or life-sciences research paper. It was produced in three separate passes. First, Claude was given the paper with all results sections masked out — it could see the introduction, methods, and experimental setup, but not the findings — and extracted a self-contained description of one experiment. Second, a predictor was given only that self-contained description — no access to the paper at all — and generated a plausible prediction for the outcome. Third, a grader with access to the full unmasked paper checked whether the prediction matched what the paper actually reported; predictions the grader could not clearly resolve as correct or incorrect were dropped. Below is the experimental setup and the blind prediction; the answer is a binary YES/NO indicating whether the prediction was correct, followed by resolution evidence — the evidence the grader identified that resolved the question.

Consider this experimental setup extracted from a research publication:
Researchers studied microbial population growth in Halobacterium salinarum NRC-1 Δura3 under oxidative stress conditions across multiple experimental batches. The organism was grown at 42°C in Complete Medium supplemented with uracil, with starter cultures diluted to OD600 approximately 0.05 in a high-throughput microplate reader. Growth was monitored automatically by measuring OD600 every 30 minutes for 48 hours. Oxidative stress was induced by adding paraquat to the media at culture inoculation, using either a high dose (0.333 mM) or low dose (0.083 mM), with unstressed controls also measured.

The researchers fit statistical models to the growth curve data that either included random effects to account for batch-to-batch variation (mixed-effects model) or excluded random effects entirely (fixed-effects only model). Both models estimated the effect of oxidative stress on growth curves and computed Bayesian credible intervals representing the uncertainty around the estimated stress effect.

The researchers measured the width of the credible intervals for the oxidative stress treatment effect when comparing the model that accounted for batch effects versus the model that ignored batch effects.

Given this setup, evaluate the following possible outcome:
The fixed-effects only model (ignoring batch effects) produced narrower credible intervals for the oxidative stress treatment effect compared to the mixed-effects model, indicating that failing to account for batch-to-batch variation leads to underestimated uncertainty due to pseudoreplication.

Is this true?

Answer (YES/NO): YES